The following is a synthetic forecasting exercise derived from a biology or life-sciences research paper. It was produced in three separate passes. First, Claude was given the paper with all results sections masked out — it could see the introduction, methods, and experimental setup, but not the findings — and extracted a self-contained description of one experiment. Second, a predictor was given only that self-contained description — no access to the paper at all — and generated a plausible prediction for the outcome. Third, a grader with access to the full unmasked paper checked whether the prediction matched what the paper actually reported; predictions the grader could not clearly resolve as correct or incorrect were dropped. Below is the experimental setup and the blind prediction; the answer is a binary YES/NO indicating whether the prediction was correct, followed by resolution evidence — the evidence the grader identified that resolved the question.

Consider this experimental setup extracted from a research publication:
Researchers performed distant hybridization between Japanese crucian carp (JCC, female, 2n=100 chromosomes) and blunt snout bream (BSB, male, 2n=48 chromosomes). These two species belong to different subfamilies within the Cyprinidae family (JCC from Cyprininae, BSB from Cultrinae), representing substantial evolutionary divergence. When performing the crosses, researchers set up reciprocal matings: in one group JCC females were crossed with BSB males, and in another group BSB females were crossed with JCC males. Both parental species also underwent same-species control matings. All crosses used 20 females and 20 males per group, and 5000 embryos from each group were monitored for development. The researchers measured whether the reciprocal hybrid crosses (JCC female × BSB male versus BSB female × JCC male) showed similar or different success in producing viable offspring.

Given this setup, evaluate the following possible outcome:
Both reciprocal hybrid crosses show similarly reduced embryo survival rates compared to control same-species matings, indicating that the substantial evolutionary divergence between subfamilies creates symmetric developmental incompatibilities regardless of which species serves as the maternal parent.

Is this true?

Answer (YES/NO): NO